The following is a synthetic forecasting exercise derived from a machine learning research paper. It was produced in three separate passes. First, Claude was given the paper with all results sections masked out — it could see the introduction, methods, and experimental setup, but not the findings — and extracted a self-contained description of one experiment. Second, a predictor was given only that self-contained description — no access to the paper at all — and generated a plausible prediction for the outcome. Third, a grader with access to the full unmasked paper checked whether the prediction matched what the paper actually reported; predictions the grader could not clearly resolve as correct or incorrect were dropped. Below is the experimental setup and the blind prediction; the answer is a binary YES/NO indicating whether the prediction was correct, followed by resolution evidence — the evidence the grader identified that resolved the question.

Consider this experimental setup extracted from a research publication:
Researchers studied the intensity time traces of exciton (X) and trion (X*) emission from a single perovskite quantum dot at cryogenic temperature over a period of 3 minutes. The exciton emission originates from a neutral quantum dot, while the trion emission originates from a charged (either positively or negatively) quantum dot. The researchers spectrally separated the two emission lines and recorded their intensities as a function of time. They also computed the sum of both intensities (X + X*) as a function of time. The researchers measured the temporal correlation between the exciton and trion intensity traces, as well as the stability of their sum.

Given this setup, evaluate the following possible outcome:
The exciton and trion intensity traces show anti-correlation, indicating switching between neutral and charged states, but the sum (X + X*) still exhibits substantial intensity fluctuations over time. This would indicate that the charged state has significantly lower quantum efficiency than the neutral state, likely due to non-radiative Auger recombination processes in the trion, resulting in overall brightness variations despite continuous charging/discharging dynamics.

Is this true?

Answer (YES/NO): NO